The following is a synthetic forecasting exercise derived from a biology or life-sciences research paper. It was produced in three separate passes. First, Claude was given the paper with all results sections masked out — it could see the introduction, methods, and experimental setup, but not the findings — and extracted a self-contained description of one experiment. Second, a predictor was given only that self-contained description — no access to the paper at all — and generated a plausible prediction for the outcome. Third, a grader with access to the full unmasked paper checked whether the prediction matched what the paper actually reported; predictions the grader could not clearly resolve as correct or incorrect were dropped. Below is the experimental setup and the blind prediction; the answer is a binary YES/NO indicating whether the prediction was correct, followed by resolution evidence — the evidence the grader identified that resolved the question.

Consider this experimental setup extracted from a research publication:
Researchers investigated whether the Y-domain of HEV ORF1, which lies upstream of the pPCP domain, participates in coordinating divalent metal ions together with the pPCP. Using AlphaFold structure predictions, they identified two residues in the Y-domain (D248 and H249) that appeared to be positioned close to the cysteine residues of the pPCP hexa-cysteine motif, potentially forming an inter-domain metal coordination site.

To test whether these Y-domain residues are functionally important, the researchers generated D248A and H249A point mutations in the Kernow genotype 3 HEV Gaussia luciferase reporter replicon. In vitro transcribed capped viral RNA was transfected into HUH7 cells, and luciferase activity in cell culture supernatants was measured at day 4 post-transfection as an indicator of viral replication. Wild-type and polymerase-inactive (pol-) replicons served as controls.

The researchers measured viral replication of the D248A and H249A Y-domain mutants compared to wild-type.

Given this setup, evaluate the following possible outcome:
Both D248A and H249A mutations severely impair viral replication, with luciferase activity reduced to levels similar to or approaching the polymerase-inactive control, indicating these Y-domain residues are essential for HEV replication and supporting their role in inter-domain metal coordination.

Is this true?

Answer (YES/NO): NO